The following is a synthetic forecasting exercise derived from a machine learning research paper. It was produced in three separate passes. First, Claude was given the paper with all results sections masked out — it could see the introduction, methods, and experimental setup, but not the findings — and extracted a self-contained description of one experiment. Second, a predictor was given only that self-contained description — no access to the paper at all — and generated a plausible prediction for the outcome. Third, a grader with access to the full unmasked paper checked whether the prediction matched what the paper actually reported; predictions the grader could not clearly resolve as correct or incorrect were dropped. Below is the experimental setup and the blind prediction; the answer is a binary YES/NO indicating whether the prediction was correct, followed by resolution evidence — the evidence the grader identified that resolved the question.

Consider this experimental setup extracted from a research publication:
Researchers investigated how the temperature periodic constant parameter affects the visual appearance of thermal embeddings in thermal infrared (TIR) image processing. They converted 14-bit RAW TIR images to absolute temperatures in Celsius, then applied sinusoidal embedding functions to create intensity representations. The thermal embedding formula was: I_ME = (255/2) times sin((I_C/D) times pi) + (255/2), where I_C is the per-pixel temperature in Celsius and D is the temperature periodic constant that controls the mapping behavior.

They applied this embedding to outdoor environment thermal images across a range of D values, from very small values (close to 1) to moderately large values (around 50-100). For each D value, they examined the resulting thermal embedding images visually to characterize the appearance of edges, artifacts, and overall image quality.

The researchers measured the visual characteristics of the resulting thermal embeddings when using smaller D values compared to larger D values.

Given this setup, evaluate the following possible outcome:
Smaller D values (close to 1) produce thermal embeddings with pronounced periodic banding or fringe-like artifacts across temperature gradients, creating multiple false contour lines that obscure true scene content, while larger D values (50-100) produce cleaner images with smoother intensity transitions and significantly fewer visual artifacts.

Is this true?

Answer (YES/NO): NO